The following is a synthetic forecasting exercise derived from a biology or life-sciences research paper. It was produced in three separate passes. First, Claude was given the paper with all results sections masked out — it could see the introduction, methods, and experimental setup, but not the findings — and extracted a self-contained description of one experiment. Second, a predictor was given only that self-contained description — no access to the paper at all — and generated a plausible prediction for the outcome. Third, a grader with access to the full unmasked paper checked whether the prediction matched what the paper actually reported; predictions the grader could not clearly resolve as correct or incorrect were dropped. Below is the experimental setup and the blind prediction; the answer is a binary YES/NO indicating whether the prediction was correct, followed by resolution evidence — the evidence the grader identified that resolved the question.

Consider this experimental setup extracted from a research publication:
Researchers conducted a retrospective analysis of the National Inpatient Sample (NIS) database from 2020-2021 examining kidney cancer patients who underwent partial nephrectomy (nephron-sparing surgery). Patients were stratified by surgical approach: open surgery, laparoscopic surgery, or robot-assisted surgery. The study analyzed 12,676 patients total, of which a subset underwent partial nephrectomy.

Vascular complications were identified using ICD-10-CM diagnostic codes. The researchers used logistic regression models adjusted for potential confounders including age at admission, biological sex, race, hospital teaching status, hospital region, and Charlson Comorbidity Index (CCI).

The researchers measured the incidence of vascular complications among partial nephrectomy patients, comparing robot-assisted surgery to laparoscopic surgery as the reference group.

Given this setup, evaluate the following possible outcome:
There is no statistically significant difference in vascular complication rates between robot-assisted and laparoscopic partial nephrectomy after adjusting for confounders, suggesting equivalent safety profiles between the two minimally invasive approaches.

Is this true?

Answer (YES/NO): YES